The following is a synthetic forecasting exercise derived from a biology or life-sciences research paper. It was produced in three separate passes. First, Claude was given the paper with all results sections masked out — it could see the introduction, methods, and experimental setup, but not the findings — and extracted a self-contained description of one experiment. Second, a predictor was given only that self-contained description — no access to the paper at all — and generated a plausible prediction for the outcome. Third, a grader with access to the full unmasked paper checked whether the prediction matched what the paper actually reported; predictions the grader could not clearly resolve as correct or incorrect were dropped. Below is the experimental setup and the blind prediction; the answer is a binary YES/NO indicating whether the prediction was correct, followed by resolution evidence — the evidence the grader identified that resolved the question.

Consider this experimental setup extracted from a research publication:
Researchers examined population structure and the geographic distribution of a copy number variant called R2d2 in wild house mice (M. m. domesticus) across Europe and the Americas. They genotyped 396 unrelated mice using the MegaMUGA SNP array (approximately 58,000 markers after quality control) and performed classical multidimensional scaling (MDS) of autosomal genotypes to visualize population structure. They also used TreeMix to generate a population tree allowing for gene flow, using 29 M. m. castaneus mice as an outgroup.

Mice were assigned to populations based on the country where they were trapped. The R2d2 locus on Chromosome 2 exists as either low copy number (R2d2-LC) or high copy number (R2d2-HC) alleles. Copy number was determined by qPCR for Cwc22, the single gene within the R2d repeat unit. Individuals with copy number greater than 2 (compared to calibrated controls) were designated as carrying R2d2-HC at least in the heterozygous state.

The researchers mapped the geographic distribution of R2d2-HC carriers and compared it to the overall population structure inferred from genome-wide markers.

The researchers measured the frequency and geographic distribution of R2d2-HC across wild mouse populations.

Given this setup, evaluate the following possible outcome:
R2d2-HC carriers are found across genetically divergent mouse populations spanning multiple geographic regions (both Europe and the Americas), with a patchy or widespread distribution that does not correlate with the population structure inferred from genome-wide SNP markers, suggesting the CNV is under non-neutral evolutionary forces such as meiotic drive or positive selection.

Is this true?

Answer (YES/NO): YES